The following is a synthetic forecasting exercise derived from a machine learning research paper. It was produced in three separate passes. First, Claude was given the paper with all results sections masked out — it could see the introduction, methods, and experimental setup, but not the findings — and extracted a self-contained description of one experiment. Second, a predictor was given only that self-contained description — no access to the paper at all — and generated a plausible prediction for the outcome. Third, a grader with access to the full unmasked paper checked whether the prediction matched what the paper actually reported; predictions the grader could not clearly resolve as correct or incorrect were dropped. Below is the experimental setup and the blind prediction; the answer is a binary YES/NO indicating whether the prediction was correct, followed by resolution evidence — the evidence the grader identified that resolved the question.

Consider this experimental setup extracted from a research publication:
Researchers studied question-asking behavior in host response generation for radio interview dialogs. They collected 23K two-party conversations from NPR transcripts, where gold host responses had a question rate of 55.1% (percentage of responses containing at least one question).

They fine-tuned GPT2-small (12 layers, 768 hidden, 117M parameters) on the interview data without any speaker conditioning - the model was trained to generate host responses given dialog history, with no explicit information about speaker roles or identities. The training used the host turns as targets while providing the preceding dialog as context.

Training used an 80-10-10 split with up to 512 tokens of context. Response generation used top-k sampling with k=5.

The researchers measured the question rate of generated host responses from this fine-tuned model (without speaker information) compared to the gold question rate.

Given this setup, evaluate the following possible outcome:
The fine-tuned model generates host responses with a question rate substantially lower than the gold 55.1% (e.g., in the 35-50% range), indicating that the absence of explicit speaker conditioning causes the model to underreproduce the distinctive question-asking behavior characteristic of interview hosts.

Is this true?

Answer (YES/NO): NO